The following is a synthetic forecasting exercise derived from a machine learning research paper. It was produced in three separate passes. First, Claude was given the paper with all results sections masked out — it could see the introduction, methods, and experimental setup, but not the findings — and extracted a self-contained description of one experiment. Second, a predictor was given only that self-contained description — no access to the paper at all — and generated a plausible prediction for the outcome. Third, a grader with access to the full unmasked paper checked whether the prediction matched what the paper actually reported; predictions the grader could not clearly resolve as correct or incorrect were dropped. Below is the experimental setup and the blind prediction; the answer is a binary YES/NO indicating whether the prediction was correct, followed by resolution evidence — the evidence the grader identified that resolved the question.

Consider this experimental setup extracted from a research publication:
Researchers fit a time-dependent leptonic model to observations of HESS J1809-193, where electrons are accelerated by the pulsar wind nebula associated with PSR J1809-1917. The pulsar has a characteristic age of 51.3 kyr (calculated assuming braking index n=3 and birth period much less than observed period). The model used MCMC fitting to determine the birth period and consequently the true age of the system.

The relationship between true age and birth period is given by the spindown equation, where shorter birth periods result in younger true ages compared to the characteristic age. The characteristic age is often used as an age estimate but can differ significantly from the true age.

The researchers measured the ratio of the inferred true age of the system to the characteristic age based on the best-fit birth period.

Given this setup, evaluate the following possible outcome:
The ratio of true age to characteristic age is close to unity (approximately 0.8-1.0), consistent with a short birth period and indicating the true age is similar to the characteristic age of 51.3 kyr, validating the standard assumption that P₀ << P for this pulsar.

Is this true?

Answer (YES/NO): NO